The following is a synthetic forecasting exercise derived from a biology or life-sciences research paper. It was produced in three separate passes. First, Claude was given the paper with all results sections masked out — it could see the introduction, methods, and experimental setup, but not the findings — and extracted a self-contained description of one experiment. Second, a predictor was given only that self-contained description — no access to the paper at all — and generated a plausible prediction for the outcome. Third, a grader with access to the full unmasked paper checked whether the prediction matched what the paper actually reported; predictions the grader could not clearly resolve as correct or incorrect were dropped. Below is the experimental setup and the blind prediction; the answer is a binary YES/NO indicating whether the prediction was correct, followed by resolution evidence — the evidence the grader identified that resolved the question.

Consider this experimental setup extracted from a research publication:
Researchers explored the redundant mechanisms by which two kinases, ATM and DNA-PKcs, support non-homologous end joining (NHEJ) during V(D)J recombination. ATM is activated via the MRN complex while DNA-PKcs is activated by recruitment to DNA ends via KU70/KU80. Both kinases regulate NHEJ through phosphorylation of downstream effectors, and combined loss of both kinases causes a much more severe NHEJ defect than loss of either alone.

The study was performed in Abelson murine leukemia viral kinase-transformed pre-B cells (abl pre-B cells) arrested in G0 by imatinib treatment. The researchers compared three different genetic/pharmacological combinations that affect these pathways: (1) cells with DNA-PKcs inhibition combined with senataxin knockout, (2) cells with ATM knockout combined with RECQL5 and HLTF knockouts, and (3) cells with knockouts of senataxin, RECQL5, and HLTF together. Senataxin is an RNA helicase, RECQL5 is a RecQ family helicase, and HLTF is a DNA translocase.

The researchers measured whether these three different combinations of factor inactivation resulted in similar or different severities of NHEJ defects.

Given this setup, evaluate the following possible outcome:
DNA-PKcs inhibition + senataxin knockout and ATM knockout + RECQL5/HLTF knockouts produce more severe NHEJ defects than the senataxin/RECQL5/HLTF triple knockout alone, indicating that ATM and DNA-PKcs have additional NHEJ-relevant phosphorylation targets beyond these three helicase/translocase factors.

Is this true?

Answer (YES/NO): NO